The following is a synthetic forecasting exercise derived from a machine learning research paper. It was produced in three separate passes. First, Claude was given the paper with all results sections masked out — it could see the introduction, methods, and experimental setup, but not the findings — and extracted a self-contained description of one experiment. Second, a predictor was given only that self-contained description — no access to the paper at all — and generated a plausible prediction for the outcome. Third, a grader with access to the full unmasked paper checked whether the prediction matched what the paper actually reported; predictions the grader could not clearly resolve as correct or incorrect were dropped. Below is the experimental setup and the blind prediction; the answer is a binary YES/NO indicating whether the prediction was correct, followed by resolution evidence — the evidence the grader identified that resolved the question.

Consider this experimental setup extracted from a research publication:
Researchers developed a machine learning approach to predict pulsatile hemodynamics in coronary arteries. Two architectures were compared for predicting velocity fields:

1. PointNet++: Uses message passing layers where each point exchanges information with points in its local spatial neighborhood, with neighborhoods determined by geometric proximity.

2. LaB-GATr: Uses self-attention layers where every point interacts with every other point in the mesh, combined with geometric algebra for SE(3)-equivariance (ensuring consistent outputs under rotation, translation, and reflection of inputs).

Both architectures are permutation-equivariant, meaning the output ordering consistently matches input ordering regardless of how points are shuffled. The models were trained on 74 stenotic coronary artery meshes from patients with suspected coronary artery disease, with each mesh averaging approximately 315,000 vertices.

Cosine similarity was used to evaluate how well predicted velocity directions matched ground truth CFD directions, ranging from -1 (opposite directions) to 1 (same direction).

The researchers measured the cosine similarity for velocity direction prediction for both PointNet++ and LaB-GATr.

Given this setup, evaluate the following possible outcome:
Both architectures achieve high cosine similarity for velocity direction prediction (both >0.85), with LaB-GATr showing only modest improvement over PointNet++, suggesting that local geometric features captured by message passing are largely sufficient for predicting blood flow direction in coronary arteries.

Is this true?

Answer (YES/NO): NO